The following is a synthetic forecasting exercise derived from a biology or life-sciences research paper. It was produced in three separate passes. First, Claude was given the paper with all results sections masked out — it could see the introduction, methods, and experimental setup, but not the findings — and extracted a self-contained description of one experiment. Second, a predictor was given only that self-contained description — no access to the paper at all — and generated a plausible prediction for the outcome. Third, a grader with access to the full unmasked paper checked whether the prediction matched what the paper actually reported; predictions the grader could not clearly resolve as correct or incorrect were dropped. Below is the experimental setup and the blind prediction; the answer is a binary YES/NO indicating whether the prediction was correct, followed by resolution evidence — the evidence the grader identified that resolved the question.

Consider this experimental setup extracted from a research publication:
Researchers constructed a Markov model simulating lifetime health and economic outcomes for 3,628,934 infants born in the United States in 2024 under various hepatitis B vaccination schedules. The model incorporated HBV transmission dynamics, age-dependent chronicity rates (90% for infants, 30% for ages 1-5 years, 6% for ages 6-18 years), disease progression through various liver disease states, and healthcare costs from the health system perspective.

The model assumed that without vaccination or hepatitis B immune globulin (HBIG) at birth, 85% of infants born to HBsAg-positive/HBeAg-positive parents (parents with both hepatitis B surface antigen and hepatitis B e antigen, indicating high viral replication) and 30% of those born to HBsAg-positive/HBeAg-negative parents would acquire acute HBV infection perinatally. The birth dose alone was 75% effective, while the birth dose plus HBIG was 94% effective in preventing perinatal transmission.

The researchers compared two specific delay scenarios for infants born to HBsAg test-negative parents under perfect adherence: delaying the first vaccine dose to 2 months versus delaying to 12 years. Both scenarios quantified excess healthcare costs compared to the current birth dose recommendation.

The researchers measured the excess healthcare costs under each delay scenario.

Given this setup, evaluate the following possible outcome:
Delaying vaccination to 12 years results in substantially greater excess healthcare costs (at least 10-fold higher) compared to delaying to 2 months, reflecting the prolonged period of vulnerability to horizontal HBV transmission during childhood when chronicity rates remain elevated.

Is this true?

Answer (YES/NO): NO